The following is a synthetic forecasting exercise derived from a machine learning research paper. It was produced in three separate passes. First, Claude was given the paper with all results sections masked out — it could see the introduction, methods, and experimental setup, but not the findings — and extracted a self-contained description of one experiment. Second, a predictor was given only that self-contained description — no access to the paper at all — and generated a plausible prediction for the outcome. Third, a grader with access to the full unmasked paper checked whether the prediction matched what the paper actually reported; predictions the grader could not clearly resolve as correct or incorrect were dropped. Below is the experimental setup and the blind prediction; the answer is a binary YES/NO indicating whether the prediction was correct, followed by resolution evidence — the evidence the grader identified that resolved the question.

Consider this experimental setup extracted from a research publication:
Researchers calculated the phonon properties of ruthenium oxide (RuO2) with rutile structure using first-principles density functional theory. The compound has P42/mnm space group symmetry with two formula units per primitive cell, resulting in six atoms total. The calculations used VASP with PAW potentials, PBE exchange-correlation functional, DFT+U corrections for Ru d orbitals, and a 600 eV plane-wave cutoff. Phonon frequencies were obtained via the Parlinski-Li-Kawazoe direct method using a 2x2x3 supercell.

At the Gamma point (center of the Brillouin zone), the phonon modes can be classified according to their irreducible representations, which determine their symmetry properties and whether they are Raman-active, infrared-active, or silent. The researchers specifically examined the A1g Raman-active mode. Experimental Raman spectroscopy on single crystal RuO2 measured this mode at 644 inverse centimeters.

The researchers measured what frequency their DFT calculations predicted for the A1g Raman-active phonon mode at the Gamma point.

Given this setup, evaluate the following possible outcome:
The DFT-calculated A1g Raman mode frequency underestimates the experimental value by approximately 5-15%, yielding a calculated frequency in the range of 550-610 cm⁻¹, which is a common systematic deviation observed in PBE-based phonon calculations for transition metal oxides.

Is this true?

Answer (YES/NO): NO